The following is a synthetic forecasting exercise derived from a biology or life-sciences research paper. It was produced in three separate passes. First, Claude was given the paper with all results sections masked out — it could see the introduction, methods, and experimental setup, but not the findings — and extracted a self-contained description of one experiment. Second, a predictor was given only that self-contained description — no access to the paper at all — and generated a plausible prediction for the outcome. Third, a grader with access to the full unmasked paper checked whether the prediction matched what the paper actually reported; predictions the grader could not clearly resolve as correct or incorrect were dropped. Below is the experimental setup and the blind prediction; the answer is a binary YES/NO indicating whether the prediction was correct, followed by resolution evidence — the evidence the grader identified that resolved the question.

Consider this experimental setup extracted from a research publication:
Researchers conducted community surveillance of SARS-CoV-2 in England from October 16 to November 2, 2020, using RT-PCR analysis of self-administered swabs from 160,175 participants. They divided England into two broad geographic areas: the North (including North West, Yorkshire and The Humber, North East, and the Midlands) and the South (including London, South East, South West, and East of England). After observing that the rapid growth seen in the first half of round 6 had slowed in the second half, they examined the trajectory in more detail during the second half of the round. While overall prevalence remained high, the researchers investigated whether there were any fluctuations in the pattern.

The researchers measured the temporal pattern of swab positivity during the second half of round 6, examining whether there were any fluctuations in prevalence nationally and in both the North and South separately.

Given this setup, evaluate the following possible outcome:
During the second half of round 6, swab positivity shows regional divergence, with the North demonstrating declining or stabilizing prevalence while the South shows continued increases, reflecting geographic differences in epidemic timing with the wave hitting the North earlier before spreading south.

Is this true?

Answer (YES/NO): NO